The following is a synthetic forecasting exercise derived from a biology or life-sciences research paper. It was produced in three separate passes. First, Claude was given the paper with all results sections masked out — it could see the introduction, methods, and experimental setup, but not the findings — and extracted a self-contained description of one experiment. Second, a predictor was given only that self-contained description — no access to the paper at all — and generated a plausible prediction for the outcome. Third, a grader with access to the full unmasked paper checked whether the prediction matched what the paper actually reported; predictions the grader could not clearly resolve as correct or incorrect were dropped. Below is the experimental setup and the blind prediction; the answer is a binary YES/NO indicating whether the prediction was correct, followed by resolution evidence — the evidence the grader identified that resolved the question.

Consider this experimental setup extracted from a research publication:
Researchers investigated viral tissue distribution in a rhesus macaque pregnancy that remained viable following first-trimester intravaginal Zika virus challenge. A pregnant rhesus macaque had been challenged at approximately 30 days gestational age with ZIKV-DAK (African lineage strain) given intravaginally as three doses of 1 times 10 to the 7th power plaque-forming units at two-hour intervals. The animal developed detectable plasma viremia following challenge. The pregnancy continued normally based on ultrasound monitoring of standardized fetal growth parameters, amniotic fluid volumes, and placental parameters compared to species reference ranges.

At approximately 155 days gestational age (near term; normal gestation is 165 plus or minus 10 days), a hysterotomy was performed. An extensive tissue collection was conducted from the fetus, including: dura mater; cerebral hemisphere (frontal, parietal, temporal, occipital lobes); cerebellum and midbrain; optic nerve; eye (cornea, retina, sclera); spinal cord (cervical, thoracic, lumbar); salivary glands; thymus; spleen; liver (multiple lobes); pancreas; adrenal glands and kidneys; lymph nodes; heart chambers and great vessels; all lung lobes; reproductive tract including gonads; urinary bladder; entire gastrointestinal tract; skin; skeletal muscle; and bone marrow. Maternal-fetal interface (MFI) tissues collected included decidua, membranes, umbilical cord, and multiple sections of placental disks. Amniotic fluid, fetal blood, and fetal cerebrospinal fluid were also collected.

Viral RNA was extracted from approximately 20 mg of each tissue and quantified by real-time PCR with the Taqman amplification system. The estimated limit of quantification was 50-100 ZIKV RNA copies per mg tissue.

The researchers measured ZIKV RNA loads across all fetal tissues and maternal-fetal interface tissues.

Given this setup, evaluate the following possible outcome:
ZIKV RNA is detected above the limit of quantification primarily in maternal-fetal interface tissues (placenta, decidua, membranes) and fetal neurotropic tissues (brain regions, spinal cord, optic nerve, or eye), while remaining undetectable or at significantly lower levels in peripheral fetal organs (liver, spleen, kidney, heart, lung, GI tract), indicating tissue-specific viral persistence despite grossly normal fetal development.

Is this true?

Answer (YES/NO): NO